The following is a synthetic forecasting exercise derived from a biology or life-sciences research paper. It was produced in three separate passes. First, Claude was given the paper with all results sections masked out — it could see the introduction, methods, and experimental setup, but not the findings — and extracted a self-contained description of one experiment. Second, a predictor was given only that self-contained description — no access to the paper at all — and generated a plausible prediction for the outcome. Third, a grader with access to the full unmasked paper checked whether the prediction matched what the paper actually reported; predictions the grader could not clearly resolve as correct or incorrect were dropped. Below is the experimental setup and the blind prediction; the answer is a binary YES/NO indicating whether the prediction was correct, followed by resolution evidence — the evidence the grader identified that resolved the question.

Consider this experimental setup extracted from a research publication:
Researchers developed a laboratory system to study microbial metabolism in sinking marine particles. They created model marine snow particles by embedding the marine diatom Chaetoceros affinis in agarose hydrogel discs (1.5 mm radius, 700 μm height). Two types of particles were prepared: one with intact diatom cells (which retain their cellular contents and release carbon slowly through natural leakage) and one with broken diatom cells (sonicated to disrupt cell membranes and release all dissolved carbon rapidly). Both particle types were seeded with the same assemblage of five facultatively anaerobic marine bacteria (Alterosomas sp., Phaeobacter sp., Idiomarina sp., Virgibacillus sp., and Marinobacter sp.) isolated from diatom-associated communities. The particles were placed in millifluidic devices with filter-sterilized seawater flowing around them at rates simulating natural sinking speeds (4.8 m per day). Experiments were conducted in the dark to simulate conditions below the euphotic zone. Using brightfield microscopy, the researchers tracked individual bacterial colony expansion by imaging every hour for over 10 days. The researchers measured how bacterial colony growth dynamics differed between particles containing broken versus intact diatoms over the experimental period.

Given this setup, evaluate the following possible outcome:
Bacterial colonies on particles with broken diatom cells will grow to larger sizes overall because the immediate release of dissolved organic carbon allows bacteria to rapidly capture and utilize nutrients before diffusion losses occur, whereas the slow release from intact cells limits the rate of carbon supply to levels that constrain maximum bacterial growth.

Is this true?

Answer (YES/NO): NO